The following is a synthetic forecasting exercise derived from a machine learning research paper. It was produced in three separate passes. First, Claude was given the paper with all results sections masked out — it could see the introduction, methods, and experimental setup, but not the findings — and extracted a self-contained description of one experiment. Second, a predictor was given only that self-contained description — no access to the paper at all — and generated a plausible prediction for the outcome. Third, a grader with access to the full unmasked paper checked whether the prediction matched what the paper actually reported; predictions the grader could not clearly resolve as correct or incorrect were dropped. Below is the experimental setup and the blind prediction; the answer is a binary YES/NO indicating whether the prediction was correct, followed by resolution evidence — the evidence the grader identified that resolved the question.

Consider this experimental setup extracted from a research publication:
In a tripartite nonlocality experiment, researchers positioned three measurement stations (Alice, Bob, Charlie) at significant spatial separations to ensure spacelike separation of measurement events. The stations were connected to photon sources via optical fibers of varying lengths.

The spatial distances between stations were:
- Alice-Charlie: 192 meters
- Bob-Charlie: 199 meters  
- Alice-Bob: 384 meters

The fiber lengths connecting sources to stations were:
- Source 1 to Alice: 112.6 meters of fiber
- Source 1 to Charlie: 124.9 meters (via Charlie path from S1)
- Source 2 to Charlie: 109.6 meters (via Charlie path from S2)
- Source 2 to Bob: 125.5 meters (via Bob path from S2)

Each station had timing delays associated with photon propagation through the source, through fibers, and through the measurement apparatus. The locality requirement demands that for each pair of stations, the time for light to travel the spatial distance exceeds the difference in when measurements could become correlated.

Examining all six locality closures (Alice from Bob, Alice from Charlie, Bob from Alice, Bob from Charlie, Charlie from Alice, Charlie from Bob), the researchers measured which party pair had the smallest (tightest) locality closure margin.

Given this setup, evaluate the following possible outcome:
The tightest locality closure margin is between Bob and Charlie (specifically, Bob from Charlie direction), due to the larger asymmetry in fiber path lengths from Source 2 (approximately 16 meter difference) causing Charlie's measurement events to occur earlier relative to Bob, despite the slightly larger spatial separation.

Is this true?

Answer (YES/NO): YES